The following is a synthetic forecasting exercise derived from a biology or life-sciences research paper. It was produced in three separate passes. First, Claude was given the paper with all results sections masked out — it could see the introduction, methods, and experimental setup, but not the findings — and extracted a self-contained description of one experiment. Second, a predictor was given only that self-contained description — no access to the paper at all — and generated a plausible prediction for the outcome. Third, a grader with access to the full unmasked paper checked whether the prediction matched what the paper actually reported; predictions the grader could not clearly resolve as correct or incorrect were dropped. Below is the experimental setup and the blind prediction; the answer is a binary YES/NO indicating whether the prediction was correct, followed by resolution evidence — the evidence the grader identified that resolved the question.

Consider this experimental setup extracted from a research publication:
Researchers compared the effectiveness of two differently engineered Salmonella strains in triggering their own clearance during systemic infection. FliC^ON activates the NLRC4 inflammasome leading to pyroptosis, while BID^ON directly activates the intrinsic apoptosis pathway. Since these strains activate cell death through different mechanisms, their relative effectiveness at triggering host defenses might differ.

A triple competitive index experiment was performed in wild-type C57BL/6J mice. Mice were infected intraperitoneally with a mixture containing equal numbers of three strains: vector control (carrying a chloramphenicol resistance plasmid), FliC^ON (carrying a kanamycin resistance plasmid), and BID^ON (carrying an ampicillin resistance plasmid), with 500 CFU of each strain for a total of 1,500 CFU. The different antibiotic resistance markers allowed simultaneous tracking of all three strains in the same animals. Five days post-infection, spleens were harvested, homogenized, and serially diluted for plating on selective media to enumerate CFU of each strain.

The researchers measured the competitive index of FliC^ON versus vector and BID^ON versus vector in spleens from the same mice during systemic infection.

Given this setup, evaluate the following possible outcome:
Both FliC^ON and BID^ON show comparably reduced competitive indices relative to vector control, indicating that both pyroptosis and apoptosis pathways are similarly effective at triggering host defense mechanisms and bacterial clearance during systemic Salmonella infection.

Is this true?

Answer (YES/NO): NO